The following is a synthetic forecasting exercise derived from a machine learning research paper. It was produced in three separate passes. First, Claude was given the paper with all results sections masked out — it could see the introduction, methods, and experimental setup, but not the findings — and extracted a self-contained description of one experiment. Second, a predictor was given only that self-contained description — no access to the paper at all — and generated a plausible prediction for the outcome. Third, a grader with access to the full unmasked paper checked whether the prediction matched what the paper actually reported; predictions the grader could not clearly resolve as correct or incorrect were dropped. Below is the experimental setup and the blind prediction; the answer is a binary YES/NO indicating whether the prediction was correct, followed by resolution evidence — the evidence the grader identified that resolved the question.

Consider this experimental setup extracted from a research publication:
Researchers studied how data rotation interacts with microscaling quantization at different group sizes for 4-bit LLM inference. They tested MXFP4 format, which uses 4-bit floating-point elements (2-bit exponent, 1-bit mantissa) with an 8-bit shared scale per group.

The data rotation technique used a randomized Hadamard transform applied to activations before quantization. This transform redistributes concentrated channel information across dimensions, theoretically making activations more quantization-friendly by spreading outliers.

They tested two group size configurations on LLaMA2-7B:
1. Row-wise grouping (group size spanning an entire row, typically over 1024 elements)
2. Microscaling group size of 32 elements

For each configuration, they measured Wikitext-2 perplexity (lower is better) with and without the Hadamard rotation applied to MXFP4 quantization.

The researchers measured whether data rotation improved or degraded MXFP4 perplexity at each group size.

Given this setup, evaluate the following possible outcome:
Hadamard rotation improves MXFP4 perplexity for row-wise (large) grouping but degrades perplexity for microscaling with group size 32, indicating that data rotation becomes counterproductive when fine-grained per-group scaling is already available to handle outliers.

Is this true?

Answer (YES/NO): YES